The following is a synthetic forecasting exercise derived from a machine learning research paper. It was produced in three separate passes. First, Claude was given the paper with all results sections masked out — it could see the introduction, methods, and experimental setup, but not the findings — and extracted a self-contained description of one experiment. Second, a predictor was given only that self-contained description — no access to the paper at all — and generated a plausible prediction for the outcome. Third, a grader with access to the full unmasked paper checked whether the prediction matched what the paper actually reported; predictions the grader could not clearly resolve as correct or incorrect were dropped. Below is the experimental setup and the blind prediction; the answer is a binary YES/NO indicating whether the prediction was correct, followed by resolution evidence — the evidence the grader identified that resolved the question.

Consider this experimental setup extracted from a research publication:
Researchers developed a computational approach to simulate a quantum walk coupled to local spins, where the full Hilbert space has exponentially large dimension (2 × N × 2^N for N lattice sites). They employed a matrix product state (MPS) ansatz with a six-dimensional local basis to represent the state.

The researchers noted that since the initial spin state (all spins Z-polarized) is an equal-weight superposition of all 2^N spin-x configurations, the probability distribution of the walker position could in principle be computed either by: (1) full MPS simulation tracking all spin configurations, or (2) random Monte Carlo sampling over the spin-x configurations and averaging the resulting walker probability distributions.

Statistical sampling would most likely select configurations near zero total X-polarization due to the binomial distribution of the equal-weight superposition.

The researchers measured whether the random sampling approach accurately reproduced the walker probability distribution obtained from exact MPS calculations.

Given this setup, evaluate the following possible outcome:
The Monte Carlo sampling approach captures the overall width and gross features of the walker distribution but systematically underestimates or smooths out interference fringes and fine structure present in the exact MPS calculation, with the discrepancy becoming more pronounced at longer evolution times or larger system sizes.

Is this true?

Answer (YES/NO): NO